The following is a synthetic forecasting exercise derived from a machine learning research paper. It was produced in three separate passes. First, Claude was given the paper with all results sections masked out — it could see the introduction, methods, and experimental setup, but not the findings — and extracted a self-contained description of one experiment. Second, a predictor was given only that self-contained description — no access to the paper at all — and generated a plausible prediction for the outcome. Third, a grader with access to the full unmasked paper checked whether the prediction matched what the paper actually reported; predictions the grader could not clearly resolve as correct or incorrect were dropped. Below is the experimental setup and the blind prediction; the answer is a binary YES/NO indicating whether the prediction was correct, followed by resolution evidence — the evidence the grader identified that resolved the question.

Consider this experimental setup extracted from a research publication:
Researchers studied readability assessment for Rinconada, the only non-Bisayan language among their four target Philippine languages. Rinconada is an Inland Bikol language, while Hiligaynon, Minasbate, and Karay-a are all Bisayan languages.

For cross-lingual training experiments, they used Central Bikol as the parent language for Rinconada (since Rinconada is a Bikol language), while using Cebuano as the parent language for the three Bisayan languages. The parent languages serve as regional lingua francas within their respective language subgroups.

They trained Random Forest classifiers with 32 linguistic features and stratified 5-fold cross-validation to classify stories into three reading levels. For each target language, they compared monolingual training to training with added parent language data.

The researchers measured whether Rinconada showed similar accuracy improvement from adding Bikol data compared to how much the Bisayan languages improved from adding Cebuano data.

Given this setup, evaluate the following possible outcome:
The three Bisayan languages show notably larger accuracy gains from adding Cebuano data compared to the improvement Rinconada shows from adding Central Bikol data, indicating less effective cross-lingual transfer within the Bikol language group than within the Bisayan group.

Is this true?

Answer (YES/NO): NO